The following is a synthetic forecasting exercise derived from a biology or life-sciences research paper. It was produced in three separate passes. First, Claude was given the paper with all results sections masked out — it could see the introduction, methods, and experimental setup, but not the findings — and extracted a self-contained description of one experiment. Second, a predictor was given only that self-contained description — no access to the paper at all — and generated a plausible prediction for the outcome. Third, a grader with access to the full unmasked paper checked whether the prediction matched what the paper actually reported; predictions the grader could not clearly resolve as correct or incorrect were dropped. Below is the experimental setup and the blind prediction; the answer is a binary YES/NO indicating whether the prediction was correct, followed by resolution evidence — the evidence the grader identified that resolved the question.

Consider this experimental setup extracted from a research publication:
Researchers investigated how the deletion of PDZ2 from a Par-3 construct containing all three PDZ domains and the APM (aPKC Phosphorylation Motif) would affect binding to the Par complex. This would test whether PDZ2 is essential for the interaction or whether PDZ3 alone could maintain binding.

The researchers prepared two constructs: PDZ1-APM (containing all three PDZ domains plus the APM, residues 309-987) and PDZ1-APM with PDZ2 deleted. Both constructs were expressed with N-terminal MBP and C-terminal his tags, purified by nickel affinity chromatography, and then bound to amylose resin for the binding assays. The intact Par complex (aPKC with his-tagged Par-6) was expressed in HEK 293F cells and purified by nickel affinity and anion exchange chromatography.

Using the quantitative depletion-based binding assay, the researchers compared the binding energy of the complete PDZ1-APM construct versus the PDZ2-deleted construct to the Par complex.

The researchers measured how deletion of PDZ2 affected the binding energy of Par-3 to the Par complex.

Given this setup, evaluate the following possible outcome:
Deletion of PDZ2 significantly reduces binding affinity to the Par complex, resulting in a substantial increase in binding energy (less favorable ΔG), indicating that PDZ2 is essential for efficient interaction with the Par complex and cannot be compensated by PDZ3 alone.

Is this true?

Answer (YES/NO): NO